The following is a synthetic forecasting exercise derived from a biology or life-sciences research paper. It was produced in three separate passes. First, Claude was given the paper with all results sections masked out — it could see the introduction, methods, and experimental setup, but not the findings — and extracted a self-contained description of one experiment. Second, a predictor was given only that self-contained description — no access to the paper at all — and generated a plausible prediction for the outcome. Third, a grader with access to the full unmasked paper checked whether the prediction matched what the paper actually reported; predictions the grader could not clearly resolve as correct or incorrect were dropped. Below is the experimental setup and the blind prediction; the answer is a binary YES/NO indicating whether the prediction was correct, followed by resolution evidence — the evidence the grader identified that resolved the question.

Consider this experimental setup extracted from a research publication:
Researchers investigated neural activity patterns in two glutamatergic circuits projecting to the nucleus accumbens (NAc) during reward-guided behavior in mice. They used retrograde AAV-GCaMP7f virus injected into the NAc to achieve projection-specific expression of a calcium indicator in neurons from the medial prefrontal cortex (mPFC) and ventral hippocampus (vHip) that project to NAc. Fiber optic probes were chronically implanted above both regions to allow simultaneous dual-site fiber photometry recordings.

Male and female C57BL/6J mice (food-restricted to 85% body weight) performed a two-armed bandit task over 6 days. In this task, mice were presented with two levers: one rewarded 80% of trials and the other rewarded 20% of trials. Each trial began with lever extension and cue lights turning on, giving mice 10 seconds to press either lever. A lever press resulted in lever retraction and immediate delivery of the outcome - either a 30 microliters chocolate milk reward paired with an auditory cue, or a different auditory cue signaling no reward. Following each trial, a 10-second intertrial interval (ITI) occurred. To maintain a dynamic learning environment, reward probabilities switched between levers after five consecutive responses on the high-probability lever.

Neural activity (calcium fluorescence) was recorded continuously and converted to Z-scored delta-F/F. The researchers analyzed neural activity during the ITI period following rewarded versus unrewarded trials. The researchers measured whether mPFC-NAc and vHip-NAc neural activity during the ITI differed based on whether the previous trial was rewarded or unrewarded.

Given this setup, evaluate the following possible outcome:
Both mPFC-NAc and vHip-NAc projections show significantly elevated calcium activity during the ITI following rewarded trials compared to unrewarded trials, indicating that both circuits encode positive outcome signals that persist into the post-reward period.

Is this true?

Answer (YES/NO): NO